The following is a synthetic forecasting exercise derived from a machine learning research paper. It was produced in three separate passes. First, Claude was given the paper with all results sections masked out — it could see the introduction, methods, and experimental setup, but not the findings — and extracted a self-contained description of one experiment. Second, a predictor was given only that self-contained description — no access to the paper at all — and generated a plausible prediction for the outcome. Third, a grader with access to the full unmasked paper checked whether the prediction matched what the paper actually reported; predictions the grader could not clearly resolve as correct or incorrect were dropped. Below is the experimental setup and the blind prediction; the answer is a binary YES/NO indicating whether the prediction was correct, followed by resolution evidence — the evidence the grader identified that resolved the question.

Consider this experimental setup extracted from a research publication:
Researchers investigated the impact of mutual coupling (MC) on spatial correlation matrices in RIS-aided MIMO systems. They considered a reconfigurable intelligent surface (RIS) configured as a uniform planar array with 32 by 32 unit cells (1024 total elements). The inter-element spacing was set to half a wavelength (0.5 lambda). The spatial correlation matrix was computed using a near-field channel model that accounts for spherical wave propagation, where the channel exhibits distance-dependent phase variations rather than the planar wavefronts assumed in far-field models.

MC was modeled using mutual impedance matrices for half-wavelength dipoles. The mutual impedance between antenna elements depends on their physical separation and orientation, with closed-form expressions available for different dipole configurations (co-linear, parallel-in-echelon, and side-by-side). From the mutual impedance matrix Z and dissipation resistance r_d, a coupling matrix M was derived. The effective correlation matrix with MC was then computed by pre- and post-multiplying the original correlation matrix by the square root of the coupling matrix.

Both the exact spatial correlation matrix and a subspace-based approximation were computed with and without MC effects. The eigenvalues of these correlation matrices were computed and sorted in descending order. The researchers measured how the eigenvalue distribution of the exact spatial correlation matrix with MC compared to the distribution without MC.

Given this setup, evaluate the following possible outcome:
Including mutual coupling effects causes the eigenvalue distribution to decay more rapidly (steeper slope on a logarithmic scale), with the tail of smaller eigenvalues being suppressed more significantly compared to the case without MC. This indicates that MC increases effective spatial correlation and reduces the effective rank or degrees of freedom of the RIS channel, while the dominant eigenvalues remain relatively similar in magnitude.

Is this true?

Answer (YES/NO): NO